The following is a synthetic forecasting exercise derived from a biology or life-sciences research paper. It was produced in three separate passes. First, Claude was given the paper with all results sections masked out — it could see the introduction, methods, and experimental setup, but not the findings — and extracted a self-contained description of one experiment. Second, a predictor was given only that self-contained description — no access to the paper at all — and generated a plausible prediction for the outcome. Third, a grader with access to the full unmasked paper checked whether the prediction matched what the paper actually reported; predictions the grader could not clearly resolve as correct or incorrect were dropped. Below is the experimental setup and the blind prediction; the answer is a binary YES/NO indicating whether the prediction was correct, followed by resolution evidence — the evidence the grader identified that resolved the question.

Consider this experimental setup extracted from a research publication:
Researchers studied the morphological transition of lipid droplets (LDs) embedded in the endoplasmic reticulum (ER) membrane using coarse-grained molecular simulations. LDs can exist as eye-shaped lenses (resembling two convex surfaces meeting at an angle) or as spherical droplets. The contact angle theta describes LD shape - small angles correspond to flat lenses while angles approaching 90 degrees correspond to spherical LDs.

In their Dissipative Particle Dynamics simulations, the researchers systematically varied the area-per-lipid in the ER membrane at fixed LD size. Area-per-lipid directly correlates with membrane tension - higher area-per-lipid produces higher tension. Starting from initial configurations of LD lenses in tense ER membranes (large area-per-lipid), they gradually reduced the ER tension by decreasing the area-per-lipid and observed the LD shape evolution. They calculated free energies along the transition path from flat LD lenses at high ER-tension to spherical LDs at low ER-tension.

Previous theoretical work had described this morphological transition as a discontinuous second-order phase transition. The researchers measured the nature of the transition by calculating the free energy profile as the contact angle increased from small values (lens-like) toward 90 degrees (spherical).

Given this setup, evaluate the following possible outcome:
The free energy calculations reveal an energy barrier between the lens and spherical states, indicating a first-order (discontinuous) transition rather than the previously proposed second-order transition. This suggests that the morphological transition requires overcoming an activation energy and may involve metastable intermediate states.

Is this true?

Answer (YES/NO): NO